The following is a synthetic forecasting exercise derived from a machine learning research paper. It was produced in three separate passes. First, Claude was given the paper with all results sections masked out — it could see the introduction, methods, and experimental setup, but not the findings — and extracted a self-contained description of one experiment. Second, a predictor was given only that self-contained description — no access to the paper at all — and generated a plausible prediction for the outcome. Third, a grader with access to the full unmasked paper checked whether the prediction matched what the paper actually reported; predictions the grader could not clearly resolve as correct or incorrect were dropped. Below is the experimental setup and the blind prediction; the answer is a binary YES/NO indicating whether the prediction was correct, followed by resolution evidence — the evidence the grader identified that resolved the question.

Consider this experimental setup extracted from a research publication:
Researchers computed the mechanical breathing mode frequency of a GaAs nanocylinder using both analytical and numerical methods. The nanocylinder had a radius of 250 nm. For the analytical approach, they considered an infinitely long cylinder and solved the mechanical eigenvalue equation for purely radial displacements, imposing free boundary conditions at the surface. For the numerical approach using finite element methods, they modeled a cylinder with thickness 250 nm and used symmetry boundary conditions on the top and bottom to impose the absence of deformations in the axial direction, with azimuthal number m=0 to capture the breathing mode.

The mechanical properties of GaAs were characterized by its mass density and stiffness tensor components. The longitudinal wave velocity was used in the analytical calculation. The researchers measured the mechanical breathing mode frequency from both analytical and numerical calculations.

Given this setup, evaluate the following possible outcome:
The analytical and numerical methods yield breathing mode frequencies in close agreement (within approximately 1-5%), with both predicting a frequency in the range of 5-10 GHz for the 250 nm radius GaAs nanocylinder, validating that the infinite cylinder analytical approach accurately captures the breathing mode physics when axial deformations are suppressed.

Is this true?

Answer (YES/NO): YES